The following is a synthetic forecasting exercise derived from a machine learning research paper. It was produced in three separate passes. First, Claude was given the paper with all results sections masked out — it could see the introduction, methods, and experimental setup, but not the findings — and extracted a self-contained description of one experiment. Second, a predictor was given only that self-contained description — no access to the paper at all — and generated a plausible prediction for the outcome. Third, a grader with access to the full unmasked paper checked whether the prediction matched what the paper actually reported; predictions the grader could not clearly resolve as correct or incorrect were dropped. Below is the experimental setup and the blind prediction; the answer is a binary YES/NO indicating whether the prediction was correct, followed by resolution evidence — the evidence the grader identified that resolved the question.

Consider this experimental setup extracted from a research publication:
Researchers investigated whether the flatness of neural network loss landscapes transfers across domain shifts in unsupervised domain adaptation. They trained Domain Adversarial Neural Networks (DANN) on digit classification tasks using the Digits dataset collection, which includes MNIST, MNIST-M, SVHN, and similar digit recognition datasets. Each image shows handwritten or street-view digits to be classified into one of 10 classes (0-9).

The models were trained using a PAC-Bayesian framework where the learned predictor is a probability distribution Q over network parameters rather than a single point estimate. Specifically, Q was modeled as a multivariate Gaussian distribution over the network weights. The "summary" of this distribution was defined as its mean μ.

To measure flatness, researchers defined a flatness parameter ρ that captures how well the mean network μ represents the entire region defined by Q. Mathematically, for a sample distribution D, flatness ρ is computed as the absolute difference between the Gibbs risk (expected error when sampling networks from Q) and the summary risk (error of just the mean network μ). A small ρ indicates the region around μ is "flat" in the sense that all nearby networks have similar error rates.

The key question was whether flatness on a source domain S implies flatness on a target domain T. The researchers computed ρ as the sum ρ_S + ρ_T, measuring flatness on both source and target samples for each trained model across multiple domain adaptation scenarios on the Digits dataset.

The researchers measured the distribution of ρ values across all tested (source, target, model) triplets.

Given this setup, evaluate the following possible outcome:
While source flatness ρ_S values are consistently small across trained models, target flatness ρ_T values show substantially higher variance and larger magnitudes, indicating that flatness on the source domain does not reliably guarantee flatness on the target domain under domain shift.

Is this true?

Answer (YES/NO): NO